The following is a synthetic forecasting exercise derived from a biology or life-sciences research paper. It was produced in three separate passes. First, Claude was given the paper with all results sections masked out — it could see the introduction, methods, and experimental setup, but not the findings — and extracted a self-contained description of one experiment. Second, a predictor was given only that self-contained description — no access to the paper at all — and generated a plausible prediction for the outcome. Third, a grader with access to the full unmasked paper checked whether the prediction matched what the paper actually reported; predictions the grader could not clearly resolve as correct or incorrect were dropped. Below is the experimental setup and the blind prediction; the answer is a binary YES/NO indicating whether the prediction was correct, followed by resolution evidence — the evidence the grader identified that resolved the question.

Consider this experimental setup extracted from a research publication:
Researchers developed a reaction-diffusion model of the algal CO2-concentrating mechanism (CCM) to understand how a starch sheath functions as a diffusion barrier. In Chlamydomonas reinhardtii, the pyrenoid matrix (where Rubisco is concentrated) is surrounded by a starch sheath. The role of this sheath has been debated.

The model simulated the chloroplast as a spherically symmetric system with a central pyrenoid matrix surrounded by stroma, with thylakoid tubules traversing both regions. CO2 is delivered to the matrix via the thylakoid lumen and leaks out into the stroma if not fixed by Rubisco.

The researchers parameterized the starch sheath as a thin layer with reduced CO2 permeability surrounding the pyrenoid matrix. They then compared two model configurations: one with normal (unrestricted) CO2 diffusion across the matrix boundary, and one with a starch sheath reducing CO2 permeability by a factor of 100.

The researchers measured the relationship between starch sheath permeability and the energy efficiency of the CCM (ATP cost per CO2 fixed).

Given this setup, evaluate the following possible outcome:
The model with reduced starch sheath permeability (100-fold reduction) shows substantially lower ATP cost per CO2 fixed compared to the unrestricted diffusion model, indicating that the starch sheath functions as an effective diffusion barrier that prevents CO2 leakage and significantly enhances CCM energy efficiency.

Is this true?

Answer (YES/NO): YES